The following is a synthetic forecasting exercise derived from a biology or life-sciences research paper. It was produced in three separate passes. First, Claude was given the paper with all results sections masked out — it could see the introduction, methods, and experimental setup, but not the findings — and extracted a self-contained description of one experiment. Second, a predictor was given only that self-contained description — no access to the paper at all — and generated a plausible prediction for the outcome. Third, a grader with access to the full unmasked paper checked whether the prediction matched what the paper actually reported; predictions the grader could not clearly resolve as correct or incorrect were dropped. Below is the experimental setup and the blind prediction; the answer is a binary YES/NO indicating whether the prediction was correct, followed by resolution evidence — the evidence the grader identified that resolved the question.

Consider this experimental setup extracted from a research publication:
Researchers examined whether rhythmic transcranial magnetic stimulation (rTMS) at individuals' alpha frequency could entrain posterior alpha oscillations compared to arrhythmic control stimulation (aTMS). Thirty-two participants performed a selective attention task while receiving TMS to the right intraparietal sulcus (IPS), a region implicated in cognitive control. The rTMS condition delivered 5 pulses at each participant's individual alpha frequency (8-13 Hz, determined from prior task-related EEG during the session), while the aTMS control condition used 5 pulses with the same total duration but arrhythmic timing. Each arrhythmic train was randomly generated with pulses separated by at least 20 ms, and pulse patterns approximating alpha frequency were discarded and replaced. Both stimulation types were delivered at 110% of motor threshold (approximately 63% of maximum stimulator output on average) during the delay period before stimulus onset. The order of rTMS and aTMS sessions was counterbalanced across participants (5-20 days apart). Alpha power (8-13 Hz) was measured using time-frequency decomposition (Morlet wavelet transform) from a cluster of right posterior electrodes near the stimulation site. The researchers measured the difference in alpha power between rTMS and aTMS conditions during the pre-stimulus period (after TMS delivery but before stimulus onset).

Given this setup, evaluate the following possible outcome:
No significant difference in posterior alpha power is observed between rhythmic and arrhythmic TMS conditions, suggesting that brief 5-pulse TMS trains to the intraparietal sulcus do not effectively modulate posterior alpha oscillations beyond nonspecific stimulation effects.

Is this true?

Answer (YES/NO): NO